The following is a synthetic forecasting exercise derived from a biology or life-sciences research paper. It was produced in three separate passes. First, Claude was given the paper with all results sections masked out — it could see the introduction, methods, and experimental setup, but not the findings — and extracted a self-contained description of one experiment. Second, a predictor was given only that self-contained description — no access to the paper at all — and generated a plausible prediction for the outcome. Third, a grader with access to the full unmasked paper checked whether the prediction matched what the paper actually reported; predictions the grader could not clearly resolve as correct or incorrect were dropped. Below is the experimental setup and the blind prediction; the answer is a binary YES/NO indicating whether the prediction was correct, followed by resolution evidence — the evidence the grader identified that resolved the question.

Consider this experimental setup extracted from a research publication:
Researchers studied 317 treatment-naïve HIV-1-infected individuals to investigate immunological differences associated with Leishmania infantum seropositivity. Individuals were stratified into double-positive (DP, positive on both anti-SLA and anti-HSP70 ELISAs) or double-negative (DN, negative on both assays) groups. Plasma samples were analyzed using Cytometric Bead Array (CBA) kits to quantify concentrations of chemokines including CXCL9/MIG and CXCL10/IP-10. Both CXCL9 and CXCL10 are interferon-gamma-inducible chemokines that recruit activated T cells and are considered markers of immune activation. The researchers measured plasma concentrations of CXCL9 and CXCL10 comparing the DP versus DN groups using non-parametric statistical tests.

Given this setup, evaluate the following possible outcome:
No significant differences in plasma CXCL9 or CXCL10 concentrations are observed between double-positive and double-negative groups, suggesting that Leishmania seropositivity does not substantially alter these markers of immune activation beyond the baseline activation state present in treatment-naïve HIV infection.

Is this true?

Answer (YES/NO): NO